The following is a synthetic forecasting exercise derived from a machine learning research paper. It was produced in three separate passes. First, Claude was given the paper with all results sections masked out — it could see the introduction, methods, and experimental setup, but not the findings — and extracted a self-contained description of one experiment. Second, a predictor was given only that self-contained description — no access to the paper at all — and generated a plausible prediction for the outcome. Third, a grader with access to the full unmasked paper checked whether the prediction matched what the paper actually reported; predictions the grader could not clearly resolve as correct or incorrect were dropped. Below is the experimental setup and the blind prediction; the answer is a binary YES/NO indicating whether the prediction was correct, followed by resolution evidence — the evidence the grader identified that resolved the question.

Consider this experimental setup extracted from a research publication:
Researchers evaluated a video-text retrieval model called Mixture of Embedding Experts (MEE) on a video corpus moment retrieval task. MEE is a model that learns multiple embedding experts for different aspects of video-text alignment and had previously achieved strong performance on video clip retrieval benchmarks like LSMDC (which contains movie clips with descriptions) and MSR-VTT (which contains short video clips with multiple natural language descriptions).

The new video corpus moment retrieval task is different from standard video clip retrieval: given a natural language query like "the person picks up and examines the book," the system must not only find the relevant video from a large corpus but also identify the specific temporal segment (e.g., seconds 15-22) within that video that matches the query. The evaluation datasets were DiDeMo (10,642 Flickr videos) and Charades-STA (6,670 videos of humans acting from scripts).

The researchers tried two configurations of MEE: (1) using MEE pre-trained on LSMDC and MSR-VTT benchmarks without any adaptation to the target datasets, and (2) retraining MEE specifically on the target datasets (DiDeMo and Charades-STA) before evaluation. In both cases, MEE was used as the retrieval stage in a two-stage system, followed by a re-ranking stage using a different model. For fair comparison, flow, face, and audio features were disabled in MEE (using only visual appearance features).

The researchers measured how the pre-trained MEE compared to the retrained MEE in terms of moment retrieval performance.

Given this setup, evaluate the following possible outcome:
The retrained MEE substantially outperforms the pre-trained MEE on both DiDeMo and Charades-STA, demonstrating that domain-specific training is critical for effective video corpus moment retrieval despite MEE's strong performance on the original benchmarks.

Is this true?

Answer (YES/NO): YES